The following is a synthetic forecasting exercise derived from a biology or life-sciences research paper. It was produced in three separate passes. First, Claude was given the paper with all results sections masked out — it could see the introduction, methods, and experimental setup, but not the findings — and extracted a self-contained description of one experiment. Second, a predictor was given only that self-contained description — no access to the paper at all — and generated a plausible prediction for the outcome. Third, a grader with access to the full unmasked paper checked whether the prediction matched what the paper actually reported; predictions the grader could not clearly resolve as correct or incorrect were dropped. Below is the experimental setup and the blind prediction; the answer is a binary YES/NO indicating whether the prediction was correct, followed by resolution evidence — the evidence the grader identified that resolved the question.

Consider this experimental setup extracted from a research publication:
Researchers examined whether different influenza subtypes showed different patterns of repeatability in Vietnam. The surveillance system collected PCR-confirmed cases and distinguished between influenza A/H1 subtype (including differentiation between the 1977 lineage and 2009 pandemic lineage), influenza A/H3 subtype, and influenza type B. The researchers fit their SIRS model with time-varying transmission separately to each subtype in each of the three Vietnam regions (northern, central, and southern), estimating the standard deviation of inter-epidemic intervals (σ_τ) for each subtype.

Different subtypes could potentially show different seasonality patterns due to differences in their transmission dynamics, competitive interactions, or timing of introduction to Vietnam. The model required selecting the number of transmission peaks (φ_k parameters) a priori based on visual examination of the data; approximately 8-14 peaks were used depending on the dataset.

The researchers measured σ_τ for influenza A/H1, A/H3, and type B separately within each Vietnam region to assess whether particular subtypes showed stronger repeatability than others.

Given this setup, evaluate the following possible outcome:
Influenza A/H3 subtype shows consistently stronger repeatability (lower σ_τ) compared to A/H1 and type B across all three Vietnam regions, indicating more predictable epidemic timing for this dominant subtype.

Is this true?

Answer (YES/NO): NO